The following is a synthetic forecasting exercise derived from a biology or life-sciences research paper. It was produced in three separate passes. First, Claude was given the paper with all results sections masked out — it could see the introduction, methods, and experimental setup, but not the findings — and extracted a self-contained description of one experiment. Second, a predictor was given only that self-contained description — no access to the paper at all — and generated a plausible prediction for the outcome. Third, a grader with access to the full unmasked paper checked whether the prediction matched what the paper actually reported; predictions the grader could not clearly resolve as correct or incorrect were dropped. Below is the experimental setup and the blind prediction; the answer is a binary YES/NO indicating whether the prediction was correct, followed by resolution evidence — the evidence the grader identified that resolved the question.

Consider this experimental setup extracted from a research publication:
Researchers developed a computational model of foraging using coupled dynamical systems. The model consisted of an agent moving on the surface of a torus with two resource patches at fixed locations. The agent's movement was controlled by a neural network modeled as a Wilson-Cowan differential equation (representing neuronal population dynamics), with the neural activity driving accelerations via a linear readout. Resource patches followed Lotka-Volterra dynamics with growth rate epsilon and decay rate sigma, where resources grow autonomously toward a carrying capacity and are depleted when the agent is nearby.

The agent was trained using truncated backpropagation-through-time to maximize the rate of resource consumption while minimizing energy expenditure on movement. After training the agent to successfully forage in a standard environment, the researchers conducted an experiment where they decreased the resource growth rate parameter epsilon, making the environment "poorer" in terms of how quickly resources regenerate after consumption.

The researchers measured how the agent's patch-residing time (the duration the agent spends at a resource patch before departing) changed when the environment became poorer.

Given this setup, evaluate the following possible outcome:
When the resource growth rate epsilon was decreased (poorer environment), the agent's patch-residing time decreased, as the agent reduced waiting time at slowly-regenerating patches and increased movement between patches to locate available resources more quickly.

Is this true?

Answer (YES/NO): NO